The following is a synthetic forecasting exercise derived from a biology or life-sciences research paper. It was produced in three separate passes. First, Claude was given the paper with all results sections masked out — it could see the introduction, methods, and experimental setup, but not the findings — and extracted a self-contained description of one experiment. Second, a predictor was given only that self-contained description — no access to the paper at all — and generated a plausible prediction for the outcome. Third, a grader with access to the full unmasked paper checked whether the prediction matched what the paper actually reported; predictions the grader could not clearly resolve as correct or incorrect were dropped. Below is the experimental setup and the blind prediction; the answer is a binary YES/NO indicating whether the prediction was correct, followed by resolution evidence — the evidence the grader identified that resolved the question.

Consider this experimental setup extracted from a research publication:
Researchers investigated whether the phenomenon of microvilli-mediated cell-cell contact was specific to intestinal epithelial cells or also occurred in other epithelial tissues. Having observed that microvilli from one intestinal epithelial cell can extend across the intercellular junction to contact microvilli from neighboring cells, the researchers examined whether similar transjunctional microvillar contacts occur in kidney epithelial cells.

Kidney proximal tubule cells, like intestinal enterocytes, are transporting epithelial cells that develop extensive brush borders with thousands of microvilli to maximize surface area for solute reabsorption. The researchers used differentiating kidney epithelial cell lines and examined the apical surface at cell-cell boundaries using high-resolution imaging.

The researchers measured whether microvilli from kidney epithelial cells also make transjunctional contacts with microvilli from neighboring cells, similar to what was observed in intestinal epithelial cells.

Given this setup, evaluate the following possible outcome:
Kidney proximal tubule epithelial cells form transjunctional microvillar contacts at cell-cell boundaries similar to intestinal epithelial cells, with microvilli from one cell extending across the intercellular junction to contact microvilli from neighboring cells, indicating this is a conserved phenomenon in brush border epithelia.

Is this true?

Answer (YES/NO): YES